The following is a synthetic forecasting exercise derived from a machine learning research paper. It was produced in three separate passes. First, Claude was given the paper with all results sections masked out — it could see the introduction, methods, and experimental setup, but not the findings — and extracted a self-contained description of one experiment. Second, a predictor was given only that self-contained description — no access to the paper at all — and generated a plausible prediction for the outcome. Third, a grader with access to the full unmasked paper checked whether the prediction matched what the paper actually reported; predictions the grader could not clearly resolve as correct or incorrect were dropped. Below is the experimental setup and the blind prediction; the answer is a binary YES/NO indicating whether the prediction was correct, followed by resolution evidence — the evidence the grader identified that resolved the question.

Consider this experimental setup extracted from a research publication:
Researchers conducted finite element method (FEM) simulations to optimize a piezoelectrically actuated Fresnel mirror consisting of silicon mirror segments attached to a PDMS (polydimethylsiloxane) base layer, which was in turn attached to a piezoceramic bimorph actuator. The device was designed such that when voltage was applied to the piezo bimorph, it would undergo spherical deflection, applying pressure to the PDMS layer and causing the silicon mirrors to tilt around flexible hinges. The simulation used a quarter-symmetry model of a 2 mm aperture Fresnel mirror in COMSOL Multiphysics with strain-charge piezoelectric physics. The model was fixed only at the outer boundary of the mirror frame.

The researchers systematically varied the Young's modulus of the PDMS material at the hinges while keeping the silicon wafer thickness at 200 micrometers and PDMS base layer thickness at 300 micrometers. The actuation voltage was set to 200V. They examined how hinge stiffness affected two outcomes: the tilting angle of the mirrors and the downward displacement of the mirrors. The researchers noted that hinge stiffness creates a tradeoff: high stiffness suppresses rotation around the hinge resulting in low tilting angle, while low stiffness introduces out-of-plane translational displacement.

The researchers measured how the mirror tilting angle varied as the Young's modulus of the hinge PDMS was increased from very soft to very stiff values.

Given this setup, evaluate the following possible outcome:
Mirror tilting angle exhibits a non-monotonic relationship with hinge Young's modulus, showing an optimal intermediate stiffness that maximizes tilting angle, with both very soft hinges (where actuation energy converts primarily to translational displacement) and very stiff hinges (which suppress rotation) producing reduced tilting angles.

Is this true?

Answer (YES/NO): YES